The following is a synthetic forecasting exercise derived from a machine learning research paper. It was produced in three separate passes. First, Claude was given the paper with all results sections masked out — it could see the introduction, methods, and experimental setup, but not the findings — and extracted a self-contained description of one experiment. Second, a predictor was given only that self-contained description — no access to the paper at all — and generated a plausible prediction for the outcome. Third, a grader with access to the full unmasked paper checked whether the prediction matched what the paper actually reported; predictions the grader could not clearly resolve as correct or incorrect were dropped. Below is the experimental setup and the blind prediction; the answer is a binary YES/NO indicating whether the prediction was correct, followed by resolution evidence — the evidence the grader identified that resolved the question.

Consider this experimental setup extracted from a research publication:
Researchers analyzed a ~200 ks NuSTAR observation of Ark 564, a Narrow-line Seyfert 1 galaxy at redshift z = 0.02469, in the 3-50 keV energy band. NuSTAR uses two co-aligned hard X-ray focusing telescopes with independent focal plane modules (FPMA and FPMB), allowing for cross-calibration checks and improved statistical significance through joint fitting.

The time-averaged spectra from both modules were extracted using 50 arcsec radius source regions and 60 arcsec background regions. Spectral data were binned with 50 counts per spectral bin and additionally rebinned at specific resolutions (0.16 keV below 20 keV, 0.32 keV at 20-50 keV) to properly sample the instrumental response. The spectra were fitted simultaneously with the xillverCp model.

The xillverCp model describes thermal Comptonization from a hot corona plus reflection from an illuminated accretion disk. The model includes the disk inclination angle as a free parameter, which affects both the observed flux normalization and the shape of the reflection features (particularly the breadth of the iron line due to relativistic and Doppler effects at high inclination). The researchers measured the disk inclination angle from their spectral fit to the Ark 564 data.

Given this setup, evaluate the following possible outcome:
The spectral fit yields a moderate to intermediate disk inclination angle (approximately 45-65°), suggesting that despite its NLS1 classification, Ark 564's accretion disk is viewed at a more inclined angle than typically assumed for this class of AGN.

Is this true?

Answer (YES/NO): NO